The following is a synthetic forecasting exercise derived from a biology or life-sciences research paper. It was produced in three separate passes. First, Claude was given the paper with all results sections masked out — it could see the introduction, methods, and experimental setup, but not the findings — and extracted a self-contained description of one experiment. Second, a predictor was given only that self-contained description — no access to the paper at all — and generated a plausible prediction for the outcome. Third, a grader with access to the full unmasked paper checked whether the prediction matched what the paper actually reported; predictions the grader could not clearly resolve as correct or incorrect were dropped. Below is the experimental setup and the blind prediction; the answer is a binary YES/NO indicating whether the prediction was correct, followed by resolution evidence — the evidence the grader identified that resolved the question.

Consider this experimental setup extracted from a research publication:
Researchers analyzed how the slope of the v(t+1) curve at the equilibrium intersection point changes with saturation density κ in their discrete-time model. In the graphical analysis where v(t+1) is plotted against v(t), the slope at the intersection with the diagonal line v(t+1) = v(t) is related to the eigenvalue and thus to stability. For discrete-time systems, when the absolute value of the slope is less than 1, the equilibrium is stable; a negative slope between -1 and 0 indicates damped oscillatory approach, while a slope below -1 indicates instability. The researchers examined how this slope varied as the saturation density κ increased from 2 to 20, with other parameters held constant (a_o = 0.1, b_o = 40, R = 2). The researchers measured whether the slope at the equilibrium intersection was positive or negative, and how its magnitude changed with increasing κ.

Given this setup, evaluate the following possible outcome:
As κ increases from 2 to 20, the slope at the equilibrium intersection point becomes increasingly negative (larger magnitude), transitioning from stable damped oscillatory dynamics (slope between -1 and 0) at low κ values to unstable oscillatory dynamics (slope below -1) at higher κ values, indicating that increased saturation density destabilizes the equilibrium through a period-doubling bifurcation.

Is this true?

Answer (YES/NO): YES